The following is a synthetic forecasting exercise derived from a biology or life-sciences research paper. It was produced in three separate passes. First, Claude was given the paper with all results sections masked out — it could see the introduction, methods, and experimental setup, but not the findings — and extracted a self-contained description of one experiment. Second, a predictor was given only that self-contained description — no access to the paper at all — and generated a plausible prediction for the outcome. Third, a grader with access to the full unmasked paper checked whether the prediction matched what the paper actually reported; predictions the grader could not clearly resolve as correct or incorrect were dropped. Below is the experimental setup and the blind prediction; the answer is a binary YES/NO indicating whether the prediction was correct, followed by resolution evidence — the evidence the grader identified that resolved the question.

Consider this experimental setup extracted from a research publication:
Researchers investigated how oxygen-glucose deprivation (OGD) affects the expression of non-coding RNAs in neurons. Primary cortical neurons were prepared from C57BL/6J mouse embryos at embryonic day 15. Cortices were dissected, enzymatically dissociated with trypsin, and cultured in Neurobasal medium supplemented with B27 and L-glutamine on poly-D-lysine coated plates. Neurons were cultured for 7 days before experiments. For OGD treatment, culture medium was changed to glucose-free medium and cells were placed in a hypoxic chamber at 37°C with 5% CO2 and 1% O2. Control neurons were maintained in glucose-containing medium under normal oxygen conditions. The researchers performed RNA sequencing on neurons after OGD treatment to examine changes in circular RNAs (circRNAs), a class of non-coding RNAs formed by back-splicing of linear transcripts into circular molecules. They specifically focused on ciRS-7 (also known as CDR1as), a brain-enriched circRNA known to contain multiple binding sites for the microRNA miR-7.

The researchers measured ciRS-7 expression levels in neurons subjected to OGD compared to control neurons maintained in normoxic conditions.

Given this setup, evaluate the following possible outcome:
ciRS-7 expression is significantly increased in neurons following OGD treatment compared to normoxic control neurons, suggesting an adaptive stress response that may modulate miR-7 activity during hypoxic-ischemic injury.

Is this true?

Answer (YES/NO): NO